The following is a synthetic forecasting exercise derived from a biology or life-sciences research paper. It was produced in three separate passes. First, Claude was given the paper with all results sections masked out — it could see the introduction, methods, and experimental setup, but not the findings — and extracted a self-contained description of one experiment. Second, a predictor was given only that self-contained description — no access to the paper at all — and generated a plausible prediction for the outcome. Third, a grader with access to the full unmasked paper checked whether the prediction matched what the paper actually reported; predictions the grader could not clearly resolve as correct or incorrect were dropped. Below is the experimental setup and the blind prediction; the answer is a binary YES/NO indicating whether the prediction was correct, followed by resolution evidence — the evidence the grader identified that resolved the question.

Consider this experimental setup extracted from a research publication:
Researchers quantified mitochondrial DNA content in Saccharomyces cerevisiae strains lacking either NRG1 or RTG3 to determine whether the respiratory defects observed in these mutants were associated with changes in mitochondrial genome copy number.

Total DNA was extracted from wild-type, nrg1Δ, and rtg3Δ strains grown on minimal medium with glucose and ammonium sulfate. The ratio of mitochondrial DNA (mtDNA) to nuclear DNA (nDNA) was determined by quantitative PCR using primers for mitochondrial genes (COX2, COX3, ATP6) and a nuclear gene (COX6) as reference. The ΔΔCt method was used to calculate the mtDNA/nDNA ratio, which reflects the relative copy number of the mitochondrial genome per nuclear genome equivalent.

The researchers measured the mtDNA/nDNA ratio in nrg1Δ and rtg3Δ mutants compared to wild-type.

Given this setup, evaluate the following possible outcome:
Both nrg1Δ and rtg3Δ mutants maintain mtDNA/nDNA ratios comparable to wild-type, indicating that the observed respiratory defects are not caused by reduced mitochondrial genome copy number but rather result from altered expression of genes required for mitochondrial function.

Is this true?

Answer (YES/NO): NO